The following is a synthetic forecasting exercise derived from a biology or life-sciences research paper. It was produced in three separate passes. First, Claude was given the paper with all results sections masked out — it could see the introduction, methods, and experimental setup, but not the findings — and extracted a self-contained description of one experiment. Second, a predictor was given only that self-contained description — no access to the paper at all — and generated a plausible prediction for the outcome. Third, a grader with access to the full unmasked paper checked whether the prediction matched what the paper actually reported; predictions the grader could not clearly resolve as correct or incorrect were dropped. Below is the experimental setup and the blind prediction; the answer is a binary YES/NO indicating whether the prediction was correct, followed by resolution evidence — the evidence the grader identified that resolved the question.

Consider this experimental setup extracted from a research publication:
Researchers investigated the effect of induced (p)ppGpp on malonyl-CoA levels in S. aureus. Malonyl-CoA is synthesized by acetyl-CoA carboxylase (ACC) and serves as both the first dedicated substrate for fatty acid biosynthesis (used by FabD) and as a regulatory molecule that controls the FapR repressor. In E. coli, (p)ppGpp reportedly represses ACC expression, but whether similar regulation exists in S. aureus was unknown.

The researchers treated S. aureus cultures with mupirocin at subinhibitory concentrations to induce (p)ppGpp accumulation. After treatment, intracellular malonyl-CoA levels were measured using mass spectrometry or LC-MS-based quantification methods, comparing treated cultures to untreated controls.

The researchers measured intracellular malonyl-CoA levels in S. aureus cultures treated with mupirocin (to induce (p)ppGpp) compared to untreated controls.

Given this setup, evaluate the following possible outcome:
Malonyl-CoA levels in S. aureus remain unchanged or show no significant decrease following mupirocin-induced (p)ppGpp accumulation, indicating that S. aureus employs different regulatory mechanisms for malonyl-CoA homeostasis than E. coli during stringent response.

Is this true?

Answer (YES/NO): NO